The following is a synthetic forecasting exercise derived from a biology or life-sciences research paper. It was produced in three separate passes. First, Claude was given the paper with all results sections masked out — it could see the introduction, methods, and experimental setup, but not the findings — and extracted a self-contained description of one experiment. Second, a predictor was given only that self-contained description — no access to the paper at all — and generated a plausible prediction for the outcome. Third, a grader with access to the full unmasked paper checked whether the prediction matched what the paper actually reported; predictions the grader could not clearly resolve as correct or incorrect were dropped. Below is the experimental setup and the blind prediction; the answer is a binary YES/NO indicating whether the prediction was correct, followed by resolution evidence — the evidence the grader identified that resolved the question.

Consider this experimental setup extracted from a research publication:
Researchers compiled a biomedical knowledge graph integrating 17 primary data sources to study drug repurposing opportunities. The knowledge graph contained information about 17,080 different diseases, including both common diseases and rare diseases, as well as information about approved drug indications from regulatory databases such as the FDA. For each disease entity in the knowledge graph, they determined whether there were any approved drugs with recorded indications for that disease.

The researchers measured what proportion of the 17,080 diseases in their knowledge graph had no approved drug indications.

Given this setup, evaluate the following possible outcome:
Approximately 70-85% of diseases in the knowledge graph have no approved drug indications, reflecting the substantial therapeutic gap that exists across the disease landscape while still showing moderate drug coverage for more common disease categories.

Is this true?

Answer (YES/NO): NO